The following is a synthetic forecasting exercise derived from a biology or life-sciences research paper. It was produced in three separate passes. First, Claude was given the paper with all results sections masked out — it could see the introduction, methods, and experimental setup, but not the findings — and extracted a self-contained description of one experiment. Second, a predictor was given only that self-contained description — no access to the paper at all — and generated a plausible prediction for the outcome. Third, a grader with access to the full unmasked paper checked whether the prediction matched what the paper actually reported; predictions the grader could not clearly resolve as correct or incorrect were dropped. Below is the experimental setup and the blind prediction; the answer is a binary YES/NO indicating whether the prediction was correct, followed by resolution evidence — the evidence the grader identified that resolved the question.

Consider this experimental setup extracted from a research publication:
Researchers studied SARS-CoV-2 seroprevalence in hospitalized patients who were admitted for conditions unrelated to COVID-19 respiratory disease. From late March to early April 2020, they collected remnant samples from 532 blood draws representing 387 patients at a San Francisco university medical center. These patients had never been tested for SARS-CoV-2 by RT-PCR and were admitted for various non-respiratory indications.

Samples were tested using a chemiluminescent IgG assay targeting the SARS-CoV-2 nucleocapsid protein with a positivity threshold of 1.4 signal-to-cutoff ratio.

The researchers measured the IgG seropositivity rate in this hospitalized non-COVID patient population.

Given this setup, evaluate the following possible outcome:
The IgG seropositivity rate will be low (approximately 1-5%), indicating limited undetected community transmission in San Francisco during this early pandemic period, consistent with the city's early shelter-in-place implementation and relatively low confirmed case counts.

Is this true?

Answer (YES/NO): NO